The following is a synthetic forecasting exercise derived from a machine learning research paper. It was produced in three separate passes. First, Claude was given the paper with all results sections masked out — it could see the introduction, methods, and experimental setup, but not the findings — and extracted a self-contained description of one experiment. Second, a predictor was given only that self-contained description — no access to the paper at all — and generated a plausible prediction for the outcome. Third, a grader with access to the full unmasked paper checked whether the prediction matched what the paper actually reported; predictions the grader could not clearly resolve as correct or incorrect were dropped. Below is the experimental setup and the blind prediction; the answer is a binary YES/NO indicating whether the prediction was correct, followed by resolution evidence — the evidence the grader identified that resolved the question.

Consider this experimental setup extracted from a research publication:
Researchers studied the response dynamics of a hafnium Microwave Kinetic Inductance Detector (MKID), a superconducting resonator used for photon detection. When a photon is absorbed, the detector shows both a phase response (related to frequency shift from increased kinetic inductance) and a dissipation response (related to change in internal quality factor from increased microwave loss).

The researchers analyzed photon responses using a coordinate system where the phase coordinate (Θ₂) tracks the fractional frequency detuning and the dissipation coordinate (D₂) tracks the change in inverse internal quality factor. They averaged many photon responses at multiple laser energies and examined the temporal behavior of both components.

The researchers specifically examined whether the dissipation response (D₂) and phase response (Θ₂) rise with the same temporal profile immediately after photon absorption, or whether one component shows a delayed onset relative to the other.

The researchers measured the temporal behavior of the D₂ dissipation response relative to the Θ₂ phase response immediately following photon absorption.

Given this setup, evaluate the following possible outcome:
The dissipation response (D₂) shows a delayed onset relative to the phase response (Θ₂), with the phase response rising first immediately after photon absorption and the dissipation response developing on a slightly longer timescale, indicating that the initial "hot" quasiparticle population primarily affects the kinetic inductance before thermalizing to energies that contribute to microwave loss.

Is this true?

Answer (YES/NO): NO